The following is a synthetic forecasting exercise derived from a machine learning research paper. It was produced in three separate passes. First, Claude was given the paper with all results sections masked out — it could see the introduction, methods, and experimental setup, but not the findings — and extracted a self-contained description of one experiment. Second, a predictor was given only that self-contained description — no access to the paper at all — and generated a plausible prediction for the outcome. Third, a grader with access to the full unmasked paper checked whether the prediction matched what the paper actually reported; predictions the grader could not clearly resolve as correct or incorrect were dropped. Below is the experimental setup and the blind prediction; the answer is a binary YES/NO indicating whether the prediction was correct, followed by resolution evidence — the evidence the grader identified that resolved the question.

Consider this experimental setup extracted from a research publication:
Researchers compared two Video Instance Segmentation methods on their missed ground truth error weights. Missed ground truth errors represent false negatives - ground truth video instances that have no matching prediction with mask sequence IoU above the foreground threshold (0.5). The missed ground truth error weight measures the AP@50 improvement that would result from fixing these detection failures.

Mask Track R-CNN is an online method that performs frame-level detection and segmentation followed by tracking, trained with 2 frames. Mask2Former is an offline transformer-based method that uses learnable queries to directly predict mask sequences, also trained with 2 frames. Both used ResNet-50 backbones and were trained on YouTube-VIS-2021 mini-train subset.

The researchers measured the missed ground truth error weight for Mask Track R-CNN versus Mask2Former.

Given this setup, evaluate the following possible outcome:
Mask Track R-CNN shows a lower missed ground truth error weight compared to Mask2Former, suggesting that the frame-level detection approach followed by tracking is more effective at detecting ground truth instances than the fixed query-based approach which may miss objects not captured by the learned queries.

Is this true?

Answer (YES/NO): NO